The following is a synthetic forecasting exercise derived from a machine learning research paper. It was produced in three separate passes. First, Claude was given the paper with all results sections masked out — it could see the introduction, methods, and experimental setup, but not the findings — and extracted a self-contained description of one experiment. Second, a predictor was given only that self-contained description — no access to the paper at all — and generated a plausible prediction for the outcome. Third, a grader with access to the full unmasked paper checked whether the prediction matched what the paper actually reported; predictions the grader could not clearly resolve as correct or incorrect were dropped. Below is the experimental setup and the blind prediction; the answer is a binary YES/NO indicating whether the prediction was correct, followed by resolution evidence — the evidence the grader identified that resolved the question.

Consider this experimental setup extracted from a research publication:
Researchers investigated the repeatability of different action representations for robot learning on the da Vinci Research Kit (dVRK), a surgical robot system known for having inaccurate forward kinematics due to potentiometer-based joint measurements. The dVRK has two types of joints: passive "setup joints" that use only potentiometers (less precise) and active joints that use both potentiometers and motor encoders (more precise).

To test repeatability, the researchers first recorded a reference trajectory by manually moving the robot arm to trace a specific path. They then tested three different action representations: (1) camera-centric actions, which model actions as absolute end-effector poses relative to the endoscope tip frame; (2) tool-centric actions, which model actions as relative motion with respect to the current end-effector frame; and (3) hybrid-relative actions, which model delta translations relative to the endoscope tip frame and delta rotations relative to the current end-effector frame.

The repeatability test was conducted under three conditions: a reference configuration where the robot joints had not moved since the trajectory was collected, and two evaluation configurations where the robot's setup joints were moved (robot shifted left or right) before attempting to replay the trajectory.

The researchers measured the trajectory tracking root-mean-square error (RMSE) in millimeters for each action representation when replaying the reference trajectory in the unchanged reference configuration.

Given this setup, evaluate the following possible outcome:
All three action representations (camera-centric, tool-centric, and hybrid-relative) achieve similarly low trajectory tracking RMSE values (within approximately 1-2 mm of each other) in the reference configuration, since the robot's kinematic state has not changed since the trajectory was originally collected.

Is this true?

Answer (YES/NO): YES